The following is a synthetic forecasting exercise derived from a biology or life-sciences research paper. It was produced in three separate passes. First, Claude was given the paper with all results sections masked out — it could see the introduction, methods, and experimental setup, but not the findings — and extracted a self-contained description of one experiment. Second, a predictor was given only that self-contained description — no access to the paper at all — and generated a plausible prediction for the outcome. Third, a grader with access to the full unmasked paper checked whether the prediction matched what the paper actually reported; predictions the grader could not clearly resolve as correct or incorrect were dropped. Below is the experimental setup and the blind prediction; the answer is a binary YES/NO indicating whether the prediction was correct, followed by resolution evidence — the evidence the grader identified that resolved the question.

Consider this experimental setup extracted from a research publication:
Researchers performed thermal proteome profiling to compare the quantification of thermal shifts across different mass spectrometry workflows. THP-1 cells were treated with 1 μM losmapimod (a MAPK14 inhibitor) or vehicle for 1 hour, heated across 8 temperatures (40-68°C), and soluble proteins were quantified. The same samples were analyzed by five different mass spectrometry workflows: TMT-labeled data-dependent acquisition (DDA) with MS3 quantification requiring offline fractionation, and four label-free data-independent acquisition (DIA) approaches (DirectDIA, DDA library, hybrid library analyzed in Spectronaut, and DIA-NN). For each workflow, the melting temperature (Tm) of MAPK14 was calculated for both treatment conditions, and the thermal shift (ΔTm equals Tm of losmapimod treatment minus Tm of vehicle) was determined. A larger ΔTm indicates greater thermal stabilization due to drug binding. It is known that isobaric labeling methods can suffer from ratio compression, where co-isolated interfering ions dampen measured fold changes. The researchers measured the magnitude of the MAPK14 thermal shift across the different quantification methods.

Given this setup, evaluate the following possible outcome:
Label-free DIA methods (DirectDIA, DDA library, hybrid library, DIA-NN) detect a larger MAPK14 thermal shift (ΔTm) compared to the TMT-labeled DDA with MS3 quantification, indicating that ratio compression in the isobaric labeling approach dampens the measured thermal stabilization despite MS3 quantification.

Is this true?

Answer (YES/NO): YES